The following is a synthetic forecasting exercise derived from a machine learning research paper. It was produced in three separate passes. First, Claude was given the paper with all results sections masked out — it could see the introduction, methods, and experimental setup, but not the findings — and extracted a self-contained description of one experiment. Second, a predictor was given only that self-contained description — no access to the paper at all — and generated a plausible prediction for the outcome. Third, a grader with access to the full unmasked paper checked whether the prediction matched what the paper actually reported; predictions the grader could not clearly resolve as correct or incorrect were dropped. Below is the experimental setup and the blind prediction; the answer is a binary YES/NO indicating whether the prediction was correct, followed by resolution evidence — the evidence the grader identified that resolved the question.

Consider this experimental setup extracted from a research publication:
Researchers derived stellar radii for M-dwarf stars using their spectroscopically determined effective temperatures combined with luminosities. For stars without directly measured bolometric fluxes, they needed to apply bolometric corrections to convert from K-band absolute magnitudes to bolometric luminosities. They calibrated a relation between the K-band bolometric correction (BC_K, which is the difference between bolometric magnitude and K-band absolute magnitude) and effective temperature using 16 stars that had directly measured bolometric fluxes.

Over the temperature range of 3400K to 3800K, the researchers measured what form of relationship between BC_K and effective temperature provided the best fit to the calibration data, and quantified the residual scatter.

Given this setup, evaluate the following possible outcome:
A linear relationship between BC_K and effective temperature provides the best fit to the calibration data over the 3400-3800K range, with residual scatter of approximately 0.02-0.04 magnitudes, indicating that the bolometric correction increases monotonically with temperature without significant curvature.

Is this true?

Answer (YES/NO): NO